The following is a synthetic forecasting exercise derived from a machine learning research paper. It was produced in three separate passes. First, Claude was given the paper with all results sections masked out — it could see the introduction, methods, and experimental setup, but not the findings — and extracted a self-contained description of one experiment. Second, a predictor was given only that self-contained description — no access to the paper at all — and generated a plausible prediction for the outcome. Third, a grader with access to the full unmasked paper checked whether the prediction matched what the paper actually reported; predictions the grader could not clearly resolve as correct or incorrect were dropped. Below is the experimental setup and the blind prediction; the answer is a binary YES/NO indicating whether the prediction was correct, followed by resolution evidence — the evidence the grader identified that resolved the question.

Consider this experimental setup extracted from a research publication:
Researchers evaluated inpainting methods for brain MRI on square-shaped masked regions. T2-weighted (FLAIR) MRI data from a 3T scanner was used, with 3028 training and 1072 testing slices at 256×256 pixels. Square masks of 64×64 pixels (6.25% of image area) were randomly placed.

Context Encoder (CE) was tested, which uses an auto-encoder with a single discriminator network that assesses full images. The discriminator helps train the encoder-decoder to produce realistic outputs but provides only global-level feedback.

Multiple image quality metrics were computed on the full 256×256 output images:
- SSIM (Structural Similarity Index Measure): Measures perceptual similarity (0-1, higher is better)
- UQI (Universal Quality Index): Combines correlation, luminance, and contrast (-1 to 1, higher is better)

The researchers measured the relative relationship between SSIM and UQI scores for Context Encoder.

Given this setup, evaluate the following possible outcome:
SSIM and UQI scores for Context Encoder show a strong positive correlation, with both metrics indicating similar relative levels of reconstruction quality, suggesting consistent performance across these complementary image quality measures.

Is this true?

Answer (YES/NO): NO